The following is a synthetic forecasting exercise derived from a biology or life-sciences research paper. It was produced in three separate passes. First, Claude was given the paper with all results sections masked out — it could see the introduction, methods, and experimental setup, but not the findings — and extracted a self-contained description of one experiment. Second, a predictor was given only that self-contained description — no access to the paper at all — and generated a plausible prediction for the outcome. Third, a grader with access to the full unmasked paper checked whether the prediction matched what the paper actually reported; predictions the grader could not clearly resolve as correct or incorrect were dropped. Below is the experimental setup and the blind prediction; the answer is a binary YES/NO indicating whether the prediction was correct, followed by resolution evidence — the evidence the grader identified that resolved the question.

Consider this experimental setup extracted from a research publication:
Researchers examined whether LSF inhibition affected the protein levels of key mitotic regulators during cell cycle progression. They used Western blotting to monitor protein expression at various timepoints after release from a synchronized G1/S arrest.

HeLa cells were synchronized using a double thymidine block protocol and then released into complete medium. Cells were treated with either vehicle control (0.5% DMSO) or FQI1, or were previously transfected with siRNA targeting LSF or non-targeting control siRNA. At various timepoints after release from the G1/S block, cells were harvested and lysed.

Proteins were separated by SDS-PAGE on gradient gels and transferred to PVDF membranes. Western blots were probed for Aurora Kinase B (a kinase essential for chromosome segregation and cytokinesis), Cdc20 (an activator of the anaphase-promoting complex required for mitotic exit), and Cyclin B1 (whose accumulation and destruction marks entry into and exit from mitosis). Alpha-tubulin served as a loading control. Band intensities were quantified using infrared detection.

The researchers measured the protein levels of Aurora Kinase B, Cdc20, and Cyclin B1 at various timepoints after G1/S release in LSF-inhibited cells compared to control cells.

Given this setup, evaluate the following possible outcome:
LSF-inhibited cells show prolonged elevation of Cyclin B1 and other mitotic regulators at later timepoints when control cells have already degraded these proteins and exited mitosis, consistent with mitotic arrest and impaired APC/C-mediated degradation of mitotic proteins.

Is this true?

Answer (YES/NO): NO